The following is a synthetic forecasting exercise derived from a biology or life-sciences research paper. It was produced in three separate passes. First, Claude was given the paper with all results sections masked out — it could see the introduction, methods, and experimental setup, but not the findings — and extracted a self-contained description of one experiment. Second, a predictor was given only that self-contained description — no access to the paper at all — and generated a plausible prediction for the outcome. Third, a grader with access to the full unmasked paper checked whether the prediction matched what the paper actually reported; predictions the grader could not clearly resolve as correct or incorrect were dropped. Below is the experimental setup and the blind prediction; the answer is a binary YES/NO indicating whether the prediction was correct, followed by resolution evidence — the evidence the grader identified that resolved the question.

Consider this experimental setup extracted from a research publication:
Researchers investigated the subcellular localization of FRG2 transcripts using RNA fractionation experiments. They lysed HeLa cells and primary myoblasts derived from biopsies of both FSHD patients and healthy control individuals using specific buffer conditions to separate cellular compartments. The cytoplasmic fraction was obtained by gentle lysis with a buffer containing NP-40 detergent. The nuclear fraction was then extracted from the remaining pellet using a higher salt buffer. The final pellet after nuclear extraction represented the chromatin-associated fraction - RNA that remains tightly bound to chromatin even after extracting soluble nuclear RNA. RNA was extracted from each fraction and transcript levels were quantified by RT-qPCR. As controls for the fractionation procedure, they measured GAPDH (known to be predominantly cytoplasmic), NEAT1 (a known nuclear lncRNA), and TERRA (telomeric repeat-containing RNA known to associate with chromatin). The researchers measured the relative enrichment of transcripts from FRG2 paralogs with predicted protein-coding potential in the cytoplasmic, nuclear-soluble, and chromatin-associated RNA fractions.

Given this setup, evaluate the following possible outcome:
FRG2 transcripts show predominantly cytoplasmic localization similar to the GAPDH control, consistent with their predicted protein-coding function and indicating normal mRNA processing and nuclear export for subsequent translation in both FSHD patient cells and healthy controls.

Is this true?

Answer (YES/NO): NO